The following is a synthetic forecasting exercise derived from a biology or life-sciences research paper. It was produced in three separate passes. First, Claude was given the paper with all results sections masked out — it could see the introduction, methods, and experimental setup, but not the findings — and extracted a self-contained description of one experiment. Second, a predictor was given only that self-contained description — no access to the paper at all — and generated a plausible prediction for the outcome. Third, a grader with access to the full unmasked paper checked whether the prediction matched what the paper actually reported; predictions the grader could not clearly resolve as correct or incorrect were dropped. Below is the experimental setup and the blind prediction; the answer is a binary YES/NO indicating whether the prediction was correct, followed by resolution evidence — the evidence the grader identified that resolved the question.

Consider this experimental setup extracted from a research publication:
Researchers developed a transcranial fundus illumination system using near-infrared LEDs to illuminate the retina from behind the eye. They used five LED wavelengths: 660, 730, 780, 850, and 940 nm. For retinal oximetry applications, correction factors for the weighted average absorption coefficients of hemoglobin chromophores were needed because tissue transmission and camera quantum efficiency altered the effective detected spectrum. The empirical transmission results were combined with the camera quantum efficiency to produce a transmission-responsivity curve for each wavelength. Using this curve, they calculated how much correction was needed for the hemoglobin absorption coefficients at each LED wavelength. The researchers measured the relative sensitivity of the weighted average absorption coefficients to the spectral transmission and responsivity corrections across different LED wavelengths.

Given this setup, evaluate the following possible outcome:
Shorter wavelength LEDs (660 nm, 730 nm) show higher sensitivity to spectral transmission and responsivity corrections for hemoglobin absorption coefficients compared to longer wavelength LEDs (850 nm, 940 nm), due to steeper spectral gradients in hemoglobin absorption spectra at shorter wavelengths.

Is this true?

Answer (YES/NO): NO